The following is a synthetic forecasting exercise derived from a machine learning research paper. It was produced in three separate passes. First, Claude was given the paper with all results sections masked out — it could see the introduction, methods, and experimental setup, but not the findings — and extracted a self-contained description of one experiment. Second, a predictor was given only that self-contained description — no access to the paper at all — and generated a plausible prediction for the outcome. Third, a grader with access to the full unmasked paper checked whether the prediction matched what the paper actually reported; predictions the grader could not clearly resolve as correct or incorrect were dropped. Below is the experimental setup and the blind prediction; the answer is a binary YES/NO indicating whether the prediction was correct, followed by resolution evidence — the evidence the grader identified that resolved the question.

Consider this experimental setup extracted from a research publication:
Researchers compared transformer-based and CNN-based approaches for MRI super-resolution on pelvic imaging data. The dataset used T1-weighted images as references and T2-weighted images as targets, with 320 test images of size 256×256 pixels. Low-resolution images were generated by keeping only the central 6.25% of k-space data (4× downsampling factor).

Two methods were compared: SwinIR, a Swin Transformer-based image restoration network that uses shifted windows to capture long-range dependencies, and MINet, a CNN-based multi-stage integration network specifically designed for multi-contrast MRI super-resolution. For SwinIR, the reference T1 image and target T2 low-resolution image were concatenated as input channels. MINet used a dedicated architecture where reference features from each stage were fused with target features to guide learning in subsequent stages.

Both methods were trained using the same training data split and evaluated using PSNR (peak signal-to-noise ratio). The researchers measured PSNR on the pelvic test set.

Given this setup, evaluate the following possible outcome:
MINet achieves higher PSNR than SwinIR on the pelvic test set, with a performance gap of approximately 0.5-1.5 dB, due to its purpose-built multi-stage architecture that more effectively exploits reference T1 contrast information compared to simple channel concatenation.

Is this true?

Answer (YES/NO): YES